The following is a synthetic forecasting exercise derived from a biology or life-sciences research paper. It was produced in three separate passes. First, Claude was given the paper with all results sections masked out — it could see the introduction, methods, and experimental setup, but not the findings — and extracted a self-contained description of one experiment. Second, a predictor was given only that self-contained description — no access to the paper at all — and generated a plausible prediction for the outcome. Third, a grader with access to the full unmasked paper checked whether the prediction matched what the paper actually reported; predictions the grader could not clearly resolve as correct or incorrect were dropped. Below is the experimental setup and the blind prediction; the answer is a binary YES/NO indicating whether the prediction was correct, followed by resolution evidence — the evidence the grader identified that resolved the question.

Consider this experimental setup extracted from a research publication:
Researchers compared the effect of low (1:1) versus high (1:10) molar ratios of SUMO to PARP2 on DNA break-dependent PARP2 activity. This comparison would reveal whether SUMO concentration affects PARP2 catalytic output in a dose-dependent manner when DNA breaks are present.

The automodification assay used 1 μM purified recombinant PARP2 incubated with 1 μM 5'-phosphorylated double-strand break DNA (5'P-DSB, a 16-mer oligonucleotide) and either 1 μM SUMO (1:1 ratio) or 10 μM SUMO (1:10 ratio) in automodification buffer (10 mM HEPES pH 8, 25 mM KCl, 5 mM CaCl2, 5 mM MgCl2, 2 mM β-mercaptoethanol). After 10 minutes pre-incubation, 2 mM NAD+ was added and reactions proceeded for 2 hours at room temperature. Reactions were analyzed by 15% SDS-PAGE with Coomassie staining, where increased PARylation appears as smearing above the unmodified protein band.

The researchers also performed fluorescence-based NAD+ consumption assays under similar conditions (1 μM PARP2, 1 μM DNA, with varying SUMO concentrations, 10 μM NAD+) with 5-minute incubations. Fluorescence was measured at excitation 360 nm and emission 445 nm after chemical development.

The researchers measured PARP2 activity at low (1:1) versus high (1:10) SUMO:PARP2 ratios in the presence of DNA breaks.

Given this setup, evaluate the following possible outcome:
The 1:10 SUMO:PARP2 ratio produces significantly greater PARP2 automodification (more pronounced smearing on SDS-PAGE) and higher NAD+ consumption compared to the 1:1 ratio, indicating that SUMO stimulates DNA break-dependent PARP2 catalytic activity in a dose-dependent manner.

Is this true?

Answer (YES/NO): NO